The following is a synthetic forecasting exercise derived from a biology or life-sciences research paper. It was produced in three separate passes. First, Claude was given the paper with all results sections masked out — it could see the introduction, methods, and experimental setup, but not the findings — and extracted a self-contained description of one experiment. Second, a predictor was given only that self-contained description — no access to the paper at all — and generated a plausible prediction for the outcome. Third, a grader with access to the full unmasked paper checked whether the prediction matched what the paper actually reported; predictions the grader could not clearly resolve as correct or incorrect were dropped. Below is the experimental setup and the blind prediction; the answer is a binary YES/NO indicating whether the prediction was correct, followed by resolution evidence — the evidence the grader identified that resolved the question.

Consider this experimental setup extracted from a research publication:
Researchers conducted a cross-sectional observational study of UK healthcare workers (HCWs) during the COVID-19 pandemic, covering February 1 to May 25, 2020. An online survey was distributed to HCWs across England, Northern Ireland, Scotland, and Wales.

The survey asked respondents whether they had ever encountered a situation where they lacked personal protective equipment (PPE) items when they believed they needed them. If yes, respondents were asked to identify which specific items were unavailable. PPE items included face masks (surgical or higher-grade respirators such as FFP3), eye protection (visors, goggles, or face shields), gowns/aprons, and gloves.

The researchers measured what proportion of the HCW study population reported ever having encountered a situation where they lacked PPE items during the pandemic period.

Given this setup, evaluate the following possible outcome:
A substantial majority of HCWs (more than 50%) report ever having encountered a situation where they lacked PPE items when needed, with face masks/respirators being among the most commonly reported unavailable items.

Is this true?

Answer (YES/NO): NO